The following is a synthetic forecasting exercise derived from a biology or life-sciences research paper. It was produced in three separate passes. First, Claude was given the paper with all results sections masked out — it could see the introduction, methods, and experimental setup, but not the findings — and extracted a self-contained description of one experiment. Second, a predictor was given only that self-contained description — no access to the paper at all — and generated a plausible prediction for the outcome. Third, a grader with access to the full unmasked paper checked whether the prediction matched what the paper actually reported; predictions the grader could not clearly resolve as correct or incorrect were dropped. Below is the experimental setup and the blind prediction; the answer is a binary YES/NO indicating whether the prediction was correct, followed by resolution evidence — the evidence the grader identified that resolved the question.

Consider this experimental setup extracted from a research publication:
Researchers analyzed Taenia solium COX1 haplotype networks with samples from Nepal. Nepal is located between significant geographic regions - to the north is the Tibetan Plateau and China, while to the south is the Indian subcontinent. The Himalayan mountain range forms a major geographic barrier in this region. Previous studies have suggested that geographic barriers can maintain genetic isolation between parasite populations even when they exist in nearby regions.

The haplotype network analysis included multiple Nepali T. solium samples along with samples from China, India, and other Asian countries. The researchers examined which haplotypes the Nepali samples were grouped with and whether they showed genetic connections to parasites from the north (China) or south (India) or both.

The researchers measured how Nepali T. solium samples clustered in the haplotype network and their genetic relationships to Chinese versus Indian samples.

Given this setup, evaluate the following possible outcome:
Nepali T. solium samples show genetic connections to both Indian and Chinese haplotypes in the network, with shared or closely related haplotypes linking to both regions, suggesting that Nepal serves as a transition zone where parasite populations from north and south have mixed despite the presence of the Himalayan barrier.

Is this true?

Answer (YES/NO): NO